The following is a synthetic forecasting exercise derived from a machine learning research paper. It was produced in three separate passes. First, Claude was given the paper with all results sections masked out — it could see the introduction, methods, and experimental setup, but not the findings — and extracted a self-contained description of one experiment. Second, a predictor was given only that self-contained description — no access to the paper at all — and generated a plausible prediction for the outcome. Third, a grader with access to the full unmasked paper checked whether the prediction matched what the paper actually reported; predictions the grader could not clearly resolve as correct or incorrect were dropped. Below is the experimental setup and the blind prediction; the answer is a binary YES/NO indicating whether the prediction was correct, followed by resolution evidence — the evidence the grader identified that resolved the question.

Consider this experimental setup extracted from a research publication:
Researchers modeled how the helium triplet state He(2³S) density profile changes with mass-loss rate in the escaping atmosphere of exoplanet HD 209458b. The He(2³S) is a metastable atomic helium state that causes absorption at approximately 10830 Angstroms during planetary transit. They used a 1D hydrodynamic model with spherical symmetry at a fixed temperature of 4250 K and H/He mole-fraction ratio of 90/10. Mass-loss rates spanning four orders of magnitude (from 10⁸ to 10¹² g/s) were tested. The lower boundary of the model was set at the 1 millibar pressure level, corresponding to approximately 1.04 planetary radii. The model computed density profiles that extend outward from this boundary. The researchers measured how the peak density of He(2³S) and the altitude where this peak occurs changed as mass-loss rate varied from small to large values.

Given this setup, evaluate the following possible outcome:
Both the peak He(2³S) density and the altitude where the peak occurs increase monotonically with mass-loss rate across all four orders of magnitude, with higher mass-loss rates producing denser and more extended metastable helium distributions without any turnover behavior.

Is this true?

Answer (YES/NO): NO